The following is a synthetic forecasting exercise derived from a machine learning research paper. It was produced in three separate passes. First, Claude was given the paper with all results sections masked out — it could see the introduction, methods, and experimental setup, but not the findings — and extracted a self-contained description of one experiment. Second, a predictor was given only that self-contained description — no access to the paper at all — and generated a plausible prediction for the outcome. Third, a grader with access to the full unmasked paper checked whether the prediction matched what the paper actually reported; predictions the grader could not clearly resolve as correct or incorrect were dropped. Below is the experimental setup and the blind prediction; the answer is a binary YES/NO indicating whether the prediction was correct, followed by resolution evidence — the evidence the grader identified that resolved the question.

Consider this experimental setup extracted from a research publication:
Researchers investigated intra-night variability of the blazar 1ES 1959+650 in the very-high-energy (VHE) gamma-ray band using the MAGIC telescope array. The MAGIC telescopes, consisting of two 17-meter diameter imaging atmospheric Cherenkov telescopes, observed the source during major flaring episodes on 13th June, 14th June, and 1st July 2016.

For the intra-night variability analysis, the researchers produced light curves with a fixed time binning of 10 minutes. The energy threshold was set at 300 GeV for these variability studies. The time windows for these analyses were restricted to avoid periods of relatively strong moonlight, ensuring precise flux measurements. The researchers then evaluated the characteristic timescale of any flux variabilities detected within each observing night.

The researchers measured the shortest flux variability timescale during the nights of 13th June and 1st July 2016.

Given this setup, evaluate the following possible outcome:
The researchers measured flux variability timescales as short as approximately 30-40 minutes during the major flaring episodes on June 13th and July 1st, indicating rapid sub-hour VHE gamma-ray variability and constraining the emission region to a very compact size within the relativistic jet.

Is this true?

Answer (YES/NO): YES